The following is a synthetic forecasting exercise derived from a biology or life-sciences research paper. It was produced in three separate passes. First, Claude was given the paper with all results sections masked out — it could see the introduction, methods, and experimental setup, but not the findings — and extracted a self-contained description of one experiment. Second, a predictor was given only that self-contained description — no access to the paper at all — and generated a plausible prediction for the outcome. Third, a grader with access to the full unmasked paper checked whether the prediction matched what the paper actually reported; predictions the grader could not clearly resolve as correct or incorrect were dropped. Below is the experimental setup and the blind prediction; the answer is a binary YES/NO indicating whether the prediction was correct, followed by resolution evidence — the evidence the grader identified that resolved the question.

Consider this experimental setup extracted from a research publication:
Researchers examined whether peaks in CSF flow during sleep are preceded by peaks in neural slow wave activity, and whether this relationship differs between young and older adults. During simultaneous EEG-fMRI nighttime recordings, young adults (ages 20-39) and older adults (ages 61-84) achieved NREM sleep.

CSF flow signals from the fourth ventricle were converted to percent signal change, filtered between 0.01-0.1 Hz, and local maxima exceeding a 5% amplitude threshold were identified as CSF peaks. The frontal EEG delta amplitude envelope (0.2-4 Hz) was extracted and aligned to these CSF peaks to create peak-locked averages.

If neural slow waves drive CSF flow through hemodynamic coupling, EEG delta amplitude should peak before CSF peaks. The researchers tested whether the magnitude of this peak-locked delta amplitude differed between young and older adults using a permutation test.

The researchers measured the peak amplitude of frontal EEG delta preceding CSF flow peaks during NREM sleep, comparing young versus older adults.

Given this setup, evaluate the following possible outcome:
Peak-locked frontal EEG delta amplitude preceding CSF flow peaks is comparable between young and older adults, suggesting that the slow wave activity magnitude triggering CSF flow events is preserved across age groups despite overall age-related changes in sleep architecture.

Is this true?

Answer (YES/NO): NO